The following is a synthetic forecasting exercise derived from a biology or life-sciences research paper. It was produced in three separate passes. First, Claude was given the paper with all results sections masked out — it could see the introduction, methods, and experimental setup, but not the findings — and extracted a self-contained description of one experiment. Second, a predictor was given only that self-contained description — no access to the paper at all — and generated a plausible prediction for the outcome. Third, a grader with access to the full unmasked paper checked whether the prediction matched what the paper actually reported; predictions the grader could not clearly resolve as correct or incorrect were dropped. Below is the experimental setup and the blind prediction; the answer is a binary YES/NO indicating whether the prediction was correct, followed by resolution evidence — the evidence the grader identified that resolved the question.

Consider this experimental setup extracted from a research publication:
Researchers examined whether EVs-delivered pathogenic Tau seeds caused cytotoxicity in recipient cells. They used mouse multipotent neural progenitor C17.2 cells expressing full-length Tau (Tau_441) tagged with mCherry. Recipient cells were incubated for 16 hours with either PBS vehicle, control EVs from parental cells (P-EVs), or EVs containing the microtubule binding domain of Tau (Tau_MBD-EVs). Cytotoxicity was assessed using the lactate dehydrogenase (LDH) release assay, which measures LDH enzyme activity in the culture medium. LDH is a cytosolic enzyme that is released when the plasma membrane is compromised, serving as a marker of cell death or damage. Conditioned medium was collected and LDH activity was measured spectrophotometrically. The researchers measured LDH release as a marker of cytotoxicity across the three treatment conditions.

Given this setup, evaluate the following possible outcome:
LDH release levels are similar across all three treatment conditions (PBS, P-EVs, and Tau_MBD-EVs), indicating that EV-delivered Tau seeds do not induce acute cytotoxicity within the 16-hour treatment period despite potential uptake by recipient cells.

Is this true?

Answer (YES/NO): NO